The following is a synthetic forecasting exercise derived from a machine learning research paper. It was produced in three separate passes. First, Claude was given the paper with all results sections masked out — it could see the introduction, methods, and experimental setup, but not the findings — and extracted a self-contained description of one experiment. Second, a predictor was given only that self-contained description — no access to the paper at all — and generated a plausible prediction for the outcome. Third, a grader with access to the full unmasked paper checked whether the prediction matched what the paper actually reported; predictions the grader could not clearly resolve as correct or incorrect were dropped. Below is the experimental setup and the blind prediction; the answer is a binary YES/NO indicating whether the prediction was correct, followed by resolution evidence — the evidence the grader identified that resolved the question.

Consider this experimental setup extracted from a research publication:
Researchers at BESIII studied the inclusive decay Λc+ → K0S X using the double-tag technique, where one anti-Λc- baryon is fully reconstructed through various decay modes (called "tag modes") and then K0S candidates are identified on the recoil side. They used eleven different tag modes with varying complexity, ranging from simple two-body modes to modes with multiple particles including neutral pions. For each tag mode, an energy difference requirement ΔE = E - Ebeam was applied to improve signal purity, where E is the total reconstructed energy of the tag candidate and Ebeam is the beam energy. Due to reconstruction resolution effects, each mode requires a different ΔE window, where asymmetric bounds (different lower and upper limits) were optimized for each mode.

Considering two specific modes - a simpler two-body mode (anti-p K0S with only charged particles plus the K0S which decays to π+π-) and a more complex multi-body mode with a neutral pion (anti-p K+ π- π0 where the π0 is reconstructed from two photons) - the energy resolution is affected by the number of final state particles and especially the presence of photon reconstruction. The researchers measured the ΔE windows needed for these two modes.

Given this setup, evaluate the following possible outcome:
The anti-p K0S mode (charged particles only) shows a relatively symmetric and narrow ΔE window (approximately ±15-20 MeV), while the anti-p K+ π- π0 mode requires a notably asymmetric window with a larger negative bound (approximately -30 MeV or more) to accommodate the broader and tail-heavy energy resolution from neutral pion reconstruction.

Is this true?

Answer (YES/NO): YES